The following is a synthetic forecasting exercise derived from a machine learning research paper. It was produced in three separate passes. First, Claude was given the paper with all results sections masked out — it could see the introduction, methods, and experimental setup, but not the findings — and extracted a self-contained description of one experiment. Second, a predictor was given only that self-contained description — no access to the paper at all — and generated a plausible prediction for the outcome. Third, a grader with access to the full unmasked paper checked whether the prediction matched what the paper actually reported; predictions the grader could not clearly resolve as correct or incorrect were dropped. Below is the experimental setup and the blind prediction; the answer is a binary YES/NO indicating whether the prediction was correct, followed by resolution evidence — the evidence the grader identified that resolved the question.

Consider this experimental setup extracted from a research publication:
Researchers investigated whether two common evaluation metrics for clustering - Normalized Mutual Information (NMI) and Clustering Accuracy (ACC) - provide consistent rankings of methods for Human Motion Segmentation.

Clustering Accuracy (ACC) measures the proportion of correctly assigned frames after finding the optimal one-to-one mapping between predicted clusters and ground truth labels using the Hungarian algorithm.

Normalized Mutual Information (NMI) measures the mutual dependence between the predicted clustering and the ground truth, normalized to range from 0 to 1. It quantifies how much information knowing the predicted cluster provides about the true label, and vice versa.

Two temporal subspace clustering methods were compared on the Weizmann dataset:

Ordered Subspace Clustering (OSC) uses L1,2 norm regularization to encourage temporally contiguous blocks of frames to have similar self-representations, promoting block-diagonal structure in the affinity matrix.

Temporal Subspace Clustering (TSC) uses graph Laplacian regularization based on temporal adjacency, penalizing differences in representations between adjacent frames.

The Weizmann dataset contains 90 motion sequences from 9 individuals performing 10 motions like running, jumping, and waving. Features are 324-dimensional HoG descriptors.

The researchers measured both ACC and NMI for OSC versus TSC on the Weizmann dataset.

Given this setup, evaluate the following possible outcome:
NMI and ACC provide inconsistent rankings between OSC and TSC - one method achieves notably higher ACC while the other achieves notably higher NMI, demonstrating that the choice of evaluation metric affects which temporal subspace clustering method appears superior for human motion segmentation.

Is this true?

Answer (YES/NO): YES